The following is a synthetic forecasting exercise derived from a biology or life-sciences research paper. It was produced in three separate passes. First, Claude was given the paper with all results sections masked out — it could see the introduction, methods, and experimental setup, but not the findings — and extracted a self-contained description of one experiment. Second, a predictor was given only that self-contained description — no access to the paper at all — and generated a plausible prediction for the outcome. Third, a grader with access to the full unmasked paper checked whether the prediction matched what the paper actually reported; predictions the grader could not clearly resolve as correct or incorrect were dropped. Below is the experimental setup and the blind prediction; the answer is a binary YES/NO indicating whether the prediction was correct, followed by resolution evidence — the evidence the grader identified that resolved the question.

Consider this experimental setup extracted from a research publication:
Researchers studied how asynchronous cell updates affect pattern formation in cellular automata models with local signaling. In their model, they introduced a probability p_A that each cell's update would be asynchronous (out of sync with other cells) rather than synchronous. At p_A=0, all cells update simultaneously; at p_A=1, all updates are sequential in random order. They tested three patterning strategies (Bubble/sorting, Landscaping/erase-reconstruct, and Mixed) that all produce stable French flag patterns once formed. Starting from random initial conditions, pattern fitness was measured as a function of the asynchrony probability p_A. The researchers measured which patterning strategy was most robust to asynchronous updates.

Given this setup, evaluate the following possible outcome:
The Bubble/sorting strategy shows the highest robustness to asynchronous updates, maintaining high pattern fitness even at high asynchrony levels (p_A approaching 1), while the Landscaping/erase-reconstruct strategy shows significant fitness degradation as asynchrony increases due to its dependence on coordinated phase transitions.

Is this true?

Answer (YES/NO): NO